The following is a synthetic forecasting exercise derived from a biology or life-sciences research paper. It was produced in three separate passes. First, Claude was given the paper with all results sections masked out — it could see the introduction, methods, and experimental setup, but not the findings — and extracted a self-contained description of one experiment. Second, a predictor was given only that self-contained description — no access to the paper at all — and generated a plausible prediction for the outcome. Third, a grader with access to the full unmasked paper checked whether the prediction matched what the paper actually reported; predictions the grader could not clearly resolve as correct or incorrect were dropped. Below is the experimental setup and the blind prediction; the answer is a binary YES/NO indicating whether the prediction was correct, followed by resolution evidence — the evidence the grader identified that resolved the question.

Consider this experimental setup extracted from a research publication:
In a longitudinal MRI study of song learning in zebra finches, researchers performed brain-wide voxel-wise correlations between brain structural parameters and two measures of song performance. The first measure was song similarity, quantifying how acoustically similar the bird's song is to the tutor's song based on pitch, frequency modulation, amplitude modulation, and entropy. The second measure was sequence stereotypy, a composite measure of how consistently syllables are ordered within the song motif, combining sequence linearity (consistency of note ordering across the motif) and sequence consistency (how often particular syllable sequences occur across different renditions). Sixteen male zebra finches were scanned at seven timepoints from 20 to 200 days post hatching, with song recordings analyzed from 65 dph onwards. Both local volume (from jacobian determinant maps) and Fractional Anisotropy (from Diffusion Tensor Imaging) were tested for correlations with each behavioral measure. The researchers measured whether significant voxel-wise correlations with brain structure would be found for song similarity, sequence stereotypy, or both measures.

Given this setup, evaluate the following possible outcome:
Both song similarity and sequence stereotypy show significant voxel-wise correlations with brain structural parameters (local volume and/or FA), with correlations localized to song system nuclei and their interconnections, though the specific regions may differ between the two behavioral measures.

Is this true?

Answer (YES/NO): NO